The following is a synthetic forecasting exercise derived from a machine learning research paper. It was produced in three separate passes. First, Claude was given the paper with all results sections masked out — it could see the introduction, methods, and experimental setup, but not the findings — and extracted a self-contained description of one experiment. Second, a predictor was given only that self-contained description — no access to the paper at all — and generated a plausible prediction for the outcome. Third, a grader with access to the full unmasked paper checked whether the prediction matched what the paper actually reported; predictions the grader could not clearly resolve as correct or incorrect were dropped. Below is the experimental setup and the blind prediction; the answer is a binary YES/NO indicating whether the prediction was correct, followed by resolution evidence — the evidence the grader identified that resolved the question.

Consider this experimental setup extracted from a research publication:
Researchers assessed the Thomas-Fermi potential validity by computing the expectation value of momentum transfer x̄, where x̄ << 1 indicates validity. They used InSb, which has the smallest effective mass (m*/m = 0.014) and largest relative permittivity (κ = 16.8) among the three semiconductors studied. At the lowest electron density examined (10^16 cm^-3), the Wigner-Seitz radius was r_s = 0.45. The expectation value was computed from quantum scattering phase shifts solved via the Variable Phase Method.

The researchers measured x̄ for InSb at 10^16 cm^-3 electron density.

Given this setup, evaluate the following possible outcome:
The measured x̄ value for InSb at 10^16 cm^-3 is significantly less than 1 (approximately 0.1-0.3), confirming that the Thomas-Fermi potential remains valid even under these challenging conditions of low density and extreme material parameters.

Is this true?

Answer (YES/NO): NO